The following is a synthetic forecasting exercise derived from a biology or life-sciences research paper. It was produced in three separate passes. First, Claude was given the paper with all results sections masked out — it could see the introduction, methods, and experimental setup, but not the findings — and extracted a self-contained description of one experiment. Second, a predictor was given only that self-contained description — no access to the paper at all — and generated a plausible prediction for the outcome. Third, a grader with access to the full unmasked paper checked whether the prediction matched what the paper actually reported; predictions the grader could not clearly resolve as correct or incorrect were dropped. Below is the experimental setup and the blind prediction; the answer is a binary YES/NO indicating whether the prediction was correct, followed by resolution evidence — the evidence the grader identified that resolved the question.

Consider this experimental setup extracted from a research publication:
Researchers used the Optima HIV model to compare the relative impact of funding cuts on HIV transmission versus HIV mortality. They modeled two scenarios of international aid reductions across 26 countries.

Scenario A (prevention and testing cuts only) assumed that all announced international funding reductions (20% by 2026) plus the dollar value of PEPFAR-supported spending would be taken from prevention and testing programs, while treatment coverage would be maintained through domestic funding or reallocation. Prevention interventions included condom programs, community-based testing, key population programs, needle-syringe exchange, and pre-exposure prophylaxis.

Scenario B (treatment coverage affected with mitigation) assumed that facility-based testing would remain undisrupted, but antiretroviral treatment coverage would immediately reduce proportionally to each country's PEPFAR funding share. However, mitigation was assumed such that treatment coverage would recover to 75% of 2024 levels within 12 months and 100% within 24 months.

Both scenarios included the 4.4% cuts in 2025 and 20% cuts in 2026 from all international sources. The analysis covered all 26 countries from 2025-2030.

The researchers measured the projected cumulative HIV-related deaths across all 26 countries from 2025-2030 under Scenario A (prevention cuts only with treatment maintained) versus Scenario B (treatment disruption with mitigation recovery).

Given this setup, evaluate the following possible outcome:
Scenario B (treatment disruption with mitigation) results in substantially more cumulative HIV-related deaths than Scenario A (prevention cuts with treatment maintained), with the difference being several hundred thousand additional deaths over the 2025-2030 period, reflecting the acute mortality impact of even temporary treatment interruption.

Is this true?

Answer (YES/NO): YES